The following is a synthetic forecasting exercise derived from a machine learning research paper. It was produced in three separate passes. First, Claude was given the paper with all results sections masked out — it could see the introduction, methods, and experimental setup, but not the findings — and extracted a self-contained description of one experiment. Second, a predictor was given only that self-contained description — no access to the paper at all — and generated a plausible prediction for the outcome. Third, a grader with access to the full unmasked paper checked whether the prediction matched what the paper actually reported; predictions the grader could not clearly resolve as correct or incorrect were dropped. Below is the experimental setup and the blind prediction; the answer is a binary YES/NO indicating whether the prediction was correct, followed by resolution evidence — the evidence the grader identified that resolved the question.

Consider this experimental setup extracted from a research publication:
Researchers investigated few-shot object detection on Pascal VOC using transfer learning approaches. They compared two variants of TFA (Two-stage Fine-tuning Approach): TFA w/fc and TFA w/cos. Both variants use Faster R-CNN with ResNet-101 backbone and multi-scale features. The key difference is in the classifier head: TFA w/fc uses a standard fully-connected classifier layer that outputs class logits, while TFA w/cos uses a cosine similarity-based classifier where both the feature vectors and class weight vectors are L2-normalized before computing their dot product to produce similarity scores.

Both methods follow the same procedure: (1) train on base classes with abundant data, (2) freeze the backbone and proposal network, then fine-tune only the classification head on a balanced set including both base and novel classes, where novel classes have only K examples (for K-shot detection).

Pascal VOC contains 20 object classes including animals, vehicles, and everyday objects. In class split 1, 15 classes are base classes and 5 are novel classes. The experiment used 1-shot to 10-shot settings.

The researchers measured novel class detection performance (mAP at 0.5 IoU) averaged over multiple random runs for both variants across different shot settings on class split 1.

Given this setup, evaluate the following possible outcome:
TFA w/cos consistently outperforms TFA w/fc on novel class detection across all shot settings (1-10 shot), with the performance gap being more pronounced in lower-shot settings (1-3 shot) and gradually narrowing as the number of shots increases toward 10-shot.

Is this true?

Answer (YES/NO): YES